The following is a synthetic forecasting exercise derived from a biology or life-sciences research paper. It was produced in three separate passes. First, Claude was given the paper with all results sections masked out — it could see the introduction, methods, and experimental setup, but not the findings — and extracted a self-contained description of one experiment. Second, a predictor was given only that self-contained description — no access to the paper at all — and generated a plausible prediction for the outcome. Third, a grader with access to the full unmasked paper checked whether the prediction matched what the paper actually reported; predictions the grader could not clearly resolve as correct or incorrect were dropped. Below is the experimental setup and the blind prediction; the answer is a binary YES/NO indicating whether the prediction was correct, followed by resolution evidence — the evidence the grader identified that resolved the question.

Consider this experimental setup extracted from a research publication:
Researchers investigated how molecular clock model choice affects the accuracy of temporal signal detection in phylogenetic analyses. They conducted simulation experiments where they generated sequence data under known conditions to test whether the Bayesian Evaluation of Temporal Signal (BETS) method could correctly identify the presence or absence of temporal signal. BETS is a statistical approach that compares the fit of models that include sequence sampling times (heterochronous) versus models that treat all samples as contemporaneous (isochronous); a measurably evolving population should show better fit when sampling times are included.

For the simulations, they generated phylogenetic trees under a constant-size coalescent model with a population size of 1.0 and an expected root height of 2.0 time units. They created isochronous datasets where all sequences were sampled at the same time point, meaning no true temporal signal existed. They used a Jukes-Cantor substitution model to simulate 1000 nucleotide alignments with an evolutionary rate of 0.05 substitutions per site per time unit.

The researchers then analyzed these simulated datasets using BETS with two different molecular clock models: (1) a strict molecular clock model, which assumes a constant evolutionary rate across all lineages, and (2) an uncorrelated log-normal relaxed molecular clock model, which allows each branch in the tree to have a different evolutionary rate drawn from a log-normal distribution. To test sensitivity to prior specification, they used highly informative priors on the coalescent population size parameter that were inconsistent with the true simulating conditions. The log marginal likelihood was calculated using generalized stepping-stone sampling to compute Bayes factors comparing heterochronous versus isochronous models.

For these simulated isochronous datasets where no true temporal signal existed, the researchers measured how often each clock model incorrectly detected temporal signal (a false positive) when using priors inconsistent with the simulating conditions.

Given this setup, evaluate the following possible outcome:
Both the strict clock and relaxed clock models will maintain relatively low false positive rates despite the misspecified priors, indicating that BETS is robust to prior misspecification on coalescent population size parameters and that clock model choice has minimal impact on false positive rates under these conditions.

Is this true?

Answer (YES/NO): NO